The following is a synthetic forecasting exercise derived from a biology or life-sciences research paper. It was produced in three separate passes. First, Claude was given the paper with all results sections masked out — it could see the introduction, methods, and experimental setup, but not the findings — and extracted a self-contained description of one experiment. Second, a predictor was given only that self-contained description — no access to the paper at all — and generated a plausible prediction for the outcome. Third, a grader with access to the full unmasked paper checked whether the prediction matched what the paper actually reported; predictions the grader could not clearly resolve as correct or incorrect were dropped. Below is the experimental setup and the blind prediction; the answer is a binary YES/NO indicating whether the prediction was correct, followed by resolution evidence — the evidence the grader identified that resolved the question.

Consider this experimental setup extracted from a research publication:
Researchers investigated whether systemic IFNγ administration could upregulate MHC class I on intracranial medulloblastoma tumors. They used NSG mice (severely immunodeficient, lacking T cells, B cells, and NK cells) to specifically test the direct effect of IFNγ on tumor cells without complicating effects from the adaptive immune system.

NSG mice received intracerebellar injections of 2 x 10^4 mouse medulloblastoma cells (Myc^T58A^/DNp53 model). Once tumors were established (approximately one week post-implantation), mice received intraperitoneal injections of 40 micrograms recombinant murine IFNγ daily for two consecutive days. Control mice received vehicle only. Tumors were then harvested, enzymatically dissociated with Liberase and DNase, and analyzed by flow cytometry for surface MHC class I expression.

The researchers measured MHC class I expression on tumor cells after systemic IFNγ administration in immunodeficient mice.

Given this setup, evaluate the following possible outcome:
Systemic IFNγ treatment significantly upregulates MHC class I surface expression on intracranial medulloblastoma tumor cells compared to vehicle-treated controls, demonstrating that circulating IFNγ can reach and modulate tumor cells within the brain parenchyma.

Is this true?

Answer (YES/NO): NO